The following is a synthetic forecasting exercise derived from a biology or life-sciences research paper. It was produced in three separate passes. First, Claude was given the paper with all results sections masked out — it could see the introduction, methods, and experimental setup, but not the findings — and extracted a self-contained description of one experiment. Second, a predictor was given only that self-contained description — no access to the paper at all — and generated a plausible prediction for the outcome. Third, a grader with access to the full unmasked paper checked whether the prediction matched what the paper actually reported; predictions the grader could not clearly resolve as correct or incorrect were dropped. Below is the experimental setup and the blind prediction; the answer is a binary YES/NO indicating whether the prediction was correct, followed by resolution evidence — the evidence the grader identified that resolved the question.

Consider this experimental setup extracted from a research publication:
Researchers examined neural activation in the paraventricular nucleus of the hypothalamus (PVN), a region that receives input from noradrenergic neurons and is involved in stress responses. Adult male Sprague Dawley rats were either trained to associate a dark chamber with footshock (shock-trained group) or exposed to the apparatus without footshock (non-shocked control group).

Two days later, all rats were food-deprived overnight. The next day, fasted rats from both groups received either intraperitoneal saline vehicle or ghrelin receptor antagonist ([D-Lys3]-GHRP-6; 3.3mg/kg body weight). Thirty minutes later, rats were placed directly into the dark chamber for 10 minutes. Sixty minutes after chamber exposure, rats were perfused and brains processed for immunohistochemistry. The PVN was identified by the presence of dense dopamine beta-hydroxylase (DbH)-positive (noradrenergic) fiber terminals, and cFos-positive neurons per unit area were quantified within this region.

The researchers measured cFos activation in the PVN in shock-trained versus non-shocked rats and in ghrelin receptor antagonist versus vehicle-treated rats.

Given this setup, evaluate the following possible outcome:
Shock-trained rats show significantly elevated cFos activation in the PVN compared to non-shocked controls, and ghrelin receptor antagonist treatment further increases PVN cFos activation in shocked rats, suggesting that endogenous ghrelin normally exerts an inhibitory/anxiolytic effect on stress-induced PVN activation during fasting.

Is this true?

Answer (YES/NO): YES